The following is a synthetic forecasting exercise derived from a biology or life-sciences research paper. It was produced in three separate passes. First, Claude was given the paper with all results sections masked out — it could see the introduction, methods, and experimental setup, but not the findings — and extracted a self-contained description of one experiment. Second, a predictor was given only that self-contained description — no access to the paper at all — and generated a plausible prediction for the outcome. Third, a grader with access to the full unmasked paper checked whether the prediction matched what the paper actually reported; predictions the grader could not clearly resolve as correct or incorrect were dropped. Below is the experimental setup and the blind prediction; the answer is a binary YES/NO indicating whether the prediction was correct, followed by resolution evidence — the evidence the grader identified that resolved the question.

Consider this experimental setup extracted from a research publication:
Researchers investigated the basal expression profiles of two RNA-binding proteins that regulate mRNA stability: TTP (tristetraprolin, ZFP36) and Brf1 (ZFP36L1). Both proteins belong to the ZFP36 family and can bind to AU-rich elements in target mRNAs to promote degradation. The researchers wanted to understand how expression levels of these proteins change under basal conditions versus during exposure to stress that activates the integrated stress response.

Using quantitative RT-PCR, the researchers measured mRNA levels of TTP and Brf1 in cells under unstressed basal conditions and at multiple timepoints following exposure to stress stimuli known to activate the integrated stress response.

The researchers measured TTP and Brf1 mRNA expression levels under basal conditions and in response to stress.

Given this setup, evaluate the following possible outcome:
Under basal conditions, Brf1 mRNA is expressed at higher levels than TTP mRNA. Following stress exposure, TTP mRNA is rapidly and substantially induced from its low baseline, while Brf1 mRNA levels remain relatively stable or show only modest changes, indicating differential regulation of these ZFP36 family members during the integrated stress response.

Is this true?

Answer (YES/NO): YES